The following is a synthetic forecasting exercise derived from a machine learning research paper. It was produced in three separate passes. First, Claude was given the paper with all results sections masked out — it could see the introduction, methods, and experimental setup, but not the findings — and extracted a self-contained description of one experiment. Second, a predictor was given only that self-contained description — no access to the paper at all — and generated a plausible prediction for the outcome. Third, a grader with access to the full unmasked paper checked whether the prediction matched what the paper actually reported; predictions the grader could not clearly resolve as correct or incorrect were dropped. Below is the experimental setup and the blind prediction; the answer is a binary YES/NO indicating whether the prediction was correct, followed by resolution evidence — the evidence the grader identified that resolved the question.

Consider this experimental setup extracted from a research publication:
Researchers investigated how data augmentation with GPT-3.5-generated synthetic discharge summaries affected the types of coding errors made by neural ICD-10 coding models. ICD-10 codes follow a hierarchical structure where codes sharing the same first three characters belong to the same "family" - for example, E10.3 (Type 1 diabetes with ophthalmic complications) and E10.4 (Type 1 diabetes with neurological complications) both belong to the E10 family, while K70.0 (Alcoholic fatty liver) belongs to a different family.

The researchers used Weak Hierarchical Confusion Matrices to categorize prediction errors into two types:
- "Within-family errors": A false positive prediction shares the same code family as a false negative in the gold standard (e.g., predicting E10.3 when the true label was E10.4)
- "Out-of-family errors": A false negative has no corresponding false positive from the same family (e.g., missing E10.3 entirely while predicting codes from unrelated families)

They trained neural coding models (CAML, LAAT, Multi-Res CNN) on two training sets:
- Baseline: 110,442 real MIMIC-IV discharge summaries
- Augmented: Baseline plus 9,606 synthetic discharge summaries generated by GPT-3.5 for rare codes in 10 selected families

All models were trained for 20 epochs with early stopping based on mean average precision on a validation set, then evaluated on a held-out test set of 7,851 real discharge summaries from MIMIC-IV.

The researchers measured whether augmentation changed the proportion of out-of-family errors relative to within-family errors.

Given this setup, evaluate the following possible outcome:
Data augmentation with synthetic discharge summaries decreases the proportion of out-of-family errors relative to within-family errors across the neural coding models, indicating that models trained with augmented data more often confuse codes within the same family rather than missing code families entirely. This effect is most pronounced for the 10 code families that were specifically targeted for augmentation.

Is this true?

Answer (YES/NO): NO